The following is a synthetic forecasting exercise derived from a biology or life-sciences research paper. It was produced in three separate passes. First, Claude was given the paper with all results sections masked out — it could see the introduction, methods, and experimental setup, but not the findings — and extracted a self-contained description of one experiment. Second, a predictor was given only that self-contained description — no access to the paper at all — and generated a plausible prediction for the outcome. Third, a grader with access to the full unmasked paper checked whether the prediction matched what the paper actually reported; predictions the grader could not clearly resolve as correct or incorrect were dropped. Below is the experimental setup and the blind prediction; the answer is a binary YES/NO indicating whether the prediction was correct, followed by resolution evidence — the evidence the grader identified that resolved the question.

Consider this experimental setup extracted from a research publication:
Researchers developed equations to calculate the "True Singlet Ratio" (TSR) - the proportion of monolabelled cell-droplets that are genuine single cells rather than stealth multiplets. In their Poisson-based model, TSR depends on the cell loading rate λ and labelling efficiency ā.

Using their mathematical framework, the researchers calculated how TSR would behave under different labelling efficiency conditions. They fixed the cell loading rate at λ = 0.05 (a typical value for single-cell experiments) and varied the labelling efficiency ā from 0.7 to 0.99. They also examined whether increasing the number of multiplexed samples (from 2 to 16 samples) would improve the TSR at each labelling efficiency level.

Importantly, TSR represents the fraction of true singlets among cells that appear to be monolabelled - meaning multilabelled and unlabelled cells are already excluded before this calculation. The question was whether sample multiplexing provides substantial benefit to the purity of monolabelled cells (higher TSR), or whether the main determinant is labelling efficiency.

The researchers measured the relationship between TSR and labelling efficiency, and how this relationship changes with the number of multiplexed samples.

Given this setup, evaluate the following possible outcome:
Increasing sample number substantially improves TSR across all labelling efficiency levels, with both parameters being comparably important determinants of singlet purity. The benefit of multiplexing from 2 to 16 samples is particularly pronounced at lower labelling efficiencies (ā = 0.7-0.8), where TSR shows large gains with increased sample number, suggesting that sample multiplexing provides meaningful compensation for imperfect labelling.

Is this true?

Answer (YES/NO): NO